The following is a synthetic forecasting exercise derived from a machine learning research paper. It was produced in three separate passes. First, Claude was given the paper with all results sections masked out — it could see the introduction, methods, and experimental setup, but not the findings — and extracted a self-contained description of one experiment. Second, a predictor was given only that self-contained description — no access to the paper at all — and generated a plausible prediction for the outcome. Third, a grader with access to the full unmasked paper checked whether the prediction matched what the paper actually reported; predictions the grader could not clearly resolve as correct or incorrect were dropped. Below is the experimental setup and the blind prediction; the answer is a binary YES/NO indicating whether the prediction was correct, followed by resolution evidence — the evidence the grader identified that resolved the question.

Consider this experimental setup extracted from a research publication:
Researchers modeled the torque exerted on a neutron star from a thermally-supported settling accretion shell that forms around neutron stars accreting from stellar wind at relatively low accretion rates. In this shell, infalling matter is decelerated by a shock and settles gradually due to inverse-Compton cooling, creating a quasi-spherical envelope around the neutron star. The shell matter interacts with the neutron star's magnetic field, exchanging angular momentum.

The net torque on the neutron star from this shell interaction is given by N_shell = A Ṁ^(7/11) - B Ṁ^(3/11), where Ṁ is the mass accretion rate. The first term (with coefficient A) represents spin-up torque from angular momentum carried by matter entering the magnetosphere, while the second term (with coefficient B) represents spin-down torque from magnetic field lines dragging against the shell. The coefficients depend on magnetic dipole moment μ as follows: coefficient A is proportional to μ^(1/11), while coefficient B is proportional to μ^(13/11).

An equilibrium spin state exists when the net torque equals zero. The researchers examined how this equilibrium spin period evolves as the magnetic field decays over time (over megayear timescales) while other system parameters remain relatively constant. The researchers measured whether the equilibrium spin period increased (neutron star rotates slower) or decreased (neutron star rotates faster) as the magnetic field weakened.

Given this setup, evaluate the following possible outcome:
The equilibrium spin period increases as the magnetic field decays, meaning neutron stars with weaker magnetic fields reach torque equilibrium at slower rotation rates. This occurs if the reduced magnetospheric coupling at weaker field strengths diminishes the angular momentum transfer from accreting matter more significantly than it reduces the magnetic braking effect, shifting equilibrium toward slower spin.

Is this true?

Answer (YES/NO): NO